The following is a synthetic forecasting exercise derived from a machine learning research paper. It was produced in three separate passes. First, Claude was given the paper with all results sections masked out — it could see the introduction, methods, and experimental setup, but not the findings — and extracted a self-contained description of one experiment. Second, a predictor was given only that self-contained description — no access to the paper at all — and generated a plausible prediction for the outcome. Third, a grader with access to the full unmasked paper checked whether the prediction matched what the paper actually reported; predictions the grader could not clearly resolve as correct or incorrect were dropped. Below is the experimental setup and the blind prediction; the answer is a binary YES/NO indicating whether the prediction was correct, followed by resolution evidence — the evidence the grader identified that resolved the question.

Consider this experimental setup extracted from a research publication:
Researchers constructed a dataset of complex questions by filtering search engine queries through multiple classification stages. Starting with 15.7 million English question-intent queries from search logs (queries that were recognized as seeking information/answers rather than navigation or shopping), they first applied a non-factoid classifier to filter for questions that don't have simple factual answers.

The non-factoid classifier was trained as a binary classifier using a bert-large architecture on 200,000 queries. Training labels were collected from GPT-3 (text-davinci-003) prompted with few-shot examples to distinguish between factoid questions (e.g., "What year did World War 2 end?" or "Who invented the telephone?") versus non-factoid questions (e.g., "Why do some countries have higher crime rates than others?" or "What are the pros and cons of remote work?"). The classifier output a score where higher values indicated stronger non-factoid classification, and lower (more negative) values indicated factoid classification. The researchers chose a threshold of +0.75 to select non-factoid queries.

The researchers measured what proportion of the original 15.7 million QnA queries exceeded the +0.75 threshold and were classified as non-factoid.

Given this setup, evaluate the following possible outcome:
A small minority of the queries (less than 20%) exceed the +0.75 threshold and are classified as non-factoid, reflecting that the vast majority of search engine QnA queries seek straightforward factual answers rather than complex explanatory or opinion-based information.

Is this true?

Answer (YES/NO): YES